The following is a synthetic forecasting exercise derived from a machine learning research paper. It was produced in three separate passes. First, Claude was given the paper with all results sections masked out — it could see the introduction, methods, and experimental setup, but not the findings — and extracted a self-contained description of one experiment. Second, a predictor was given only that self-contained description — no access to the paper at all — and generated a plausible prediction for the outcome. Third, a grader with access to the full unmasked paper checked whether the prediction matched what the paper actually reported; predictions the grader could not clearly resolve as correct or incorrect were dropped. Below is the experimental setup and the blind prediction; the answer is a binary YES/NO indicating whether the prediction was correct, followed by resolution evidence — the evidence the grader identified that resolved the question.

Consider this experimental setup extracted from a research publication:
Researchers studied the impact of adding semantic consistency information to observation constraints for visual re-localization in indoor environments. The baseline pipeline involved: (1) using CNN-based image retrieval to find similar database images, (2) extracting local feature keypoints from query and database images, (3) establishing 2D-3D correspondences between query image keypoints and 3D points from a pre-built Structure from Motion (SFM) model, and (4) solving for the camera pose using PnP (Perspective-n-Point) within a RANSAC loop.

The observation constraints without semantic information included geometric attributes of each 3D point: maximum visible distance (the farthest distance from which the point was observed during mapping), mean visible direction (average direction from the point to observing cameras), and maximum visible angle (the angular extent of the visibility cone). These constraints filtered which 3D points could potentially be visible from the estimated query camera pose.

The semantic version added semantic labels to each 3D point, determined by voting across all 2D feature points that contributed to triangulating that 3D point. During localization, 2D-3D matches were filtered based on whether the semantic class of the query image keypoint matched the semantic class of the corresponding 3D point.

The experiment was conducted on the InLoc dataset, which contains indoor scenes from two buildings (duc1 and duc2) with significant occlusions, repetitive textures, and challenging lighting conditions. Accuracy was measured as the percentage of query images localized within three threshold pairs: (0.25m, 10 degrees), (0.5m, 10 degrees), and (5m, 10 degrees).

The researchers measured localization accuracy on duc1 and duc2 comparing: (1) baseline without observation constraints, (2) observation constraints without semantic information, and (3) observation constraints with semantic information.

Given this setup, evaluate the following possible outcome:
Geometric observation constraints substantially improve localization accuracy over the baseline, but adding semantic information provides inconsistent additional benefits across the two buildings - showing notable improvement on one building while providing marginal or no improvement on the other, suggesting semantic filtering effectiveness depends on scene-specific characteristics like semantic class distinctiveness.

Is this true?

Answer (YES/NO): NO